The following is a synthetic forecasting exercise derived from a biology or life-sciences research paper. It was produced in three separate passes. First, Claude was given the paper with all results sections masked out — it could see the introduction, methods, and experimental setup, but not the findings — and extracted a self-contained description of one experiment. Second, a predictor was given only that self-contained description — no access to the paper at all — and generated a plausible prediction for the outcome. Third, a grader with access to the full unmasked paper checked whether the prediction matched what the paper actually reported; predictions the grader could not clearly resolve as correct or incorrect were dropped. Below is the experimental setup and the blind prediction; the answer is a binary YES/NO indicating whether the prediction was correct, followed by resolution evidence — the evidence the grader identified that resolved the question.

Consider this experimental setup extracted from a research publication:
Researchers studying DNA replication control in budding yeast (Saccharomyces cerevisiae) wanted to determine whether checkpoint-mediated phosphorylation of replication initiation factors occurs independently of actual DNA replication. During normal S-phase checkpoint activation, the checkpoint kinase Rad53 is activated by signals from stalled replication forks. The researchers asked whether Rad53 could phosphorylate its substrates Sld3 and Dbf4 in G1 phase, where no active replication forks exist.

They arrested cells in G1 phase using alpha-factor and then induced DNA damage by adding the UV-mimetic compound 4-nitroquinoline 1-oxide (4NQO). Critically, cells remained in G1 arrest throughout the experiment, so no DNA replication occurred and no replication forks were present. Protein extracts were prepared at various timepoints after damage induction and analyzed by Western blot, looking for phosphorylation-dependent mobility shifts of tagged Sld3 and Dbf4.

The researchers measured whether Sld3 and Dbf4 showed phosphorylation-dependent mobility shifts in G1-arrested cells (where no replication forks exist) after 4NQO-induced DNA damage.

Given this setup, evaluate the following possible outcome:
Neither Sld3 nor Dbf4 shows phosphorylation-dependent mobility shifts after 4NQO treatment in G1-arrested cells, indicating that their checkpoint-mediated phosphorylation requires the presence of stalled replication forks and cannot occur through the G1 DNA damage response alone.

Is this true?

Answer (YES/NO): NO